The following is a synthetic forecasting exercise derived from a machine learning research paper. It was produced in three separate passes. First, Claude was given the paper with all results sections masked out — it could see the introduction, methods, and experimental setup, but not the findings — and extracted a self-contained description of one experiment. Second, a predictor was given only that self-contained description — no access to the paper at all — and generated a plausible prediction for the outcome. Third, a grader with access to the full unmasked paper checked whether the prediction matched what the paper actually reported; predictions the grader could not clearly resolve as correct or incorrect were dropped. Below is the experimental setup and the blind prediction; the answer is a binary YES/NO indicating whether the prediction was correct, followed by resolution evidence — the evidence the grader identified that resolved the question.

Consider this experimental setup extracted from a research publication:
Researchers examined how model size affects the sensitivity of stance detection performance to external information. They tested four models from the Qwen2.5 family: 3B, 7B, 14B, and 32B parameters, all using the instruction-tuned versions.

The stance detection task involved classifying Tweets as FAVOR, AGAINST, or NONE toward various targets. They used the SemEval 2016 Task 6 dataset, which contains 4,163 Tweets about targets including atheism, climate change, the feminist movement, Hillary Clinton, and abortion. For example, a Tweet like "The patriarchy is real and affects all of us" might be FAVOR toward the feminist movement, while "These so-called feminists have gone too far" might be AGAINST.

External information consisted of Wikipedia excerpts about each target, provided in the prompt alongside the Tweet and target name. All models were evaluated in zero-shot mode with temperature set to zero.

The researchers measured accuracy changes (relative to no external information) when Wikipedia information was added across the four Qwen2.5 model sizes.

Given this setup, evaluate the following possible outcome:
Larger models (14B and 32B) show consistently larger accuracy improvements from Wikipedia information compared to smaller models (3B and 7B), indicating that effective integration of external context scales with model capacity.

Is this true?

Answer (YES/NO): NO